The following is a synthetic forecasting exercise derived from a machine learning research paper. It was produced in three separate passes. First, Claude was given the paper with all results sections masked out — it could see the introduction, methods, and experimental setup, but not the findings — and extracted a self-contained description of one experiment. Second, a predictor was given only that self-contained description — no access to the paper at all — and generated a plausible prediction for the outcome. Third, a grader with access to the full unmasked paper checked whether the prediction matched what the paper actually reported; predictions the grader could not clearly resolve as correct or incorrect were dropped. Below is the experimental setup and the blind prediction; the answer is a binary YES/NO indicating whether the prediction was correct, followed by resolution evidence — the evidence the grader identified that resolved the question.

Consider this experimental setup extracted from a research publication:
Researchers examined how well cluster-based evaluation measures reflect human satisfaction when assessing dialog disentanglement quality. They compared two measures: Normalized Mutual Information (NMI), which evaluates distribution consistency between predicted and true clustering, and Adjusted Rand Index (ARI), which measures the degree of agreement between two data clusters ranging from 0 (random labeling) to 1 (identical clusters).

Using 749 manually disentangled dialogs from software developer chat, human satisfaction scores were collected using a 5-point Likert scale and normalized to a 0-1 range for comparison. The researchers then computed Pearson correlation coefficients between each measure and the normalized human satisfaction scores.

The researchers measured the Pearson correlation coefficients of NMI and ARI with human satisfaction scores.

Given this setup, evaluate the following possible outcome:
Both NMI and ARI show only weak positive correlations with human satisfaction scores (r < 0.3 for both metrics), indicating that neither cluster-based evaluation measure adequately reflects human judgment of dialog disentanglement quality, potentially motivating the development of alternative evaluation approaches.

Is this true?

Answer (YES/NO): YES